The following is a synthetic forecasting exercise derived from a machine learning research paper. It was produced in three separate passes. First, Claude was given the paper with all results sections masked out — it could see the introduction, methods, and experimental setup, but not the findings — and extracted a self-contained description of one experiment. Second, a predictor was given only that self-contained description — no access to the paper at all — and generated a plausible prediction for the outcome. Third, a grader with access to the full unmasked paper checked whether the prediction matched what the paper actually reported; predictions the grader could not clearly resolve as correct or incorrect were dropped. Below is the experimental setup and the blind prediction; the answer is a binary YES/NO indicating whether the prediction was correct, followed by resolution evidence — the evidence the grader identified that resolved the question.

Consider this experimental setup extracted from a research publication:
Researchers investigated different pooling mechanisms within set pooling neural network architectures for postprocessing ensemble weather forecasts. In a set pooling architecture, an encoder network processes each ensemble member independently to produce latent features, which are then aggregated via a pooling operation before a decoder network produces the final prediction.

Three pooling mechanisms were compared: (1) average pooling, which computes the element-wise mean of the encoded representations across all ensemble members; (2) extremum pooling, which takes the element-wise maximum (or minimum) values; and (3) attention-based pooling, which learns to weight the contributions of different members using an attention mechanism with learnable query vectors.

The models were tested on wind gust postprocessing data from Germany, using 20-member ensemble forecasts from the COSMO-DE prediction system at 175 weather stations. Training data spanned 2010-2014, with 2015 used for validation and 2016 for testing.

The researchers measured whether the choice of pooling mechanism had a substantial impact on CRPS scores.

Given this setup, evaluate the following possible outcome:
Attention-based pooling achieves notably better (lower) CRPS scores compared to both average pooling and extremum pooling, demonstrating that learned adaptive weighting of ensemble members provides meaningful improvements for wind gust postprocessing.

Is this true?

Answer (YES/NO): NO